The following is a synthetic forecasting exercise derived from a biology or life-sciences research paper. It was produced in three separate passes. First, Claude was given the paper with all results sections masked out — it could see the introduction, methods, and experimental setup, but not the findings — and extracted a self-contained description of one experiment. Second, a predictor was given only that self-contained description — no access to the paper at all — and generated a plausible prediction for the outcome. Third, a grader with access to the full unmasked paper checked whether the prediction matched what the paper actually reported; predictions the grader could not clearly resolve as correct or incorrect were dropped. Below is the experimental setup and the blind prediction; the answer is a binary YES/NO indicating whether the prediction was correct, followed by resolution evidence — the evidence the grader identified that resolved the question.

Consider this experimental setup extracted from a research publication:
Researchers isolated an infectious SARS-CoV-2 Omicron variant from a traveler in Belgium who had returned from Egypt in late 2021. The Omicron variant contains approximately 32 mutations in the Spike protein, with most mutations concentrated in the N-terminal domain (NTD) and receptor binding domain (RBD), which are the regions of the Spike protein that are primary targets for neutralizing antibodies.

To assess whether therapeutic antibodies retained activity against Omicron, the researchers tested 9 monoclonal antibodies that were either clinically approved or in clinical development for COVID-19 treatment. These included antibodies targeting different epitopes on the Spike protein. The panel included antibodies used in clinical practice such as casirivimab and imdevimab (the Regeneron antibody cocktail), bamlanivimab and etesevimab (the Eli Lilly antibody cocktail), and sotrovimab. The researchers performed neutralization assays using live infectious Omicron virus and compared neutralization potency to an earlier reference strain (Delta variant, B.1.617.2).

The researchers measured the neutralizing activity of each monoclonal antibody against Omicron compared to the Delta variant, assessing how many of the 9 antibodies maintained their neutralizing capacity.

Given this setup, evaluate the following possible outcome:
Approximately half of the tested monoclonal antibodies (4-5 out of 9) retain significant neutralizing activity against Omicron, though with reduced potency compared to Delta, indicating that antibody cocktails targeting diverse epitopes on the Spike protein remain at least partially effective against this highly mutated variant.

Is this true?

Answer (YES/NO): NO